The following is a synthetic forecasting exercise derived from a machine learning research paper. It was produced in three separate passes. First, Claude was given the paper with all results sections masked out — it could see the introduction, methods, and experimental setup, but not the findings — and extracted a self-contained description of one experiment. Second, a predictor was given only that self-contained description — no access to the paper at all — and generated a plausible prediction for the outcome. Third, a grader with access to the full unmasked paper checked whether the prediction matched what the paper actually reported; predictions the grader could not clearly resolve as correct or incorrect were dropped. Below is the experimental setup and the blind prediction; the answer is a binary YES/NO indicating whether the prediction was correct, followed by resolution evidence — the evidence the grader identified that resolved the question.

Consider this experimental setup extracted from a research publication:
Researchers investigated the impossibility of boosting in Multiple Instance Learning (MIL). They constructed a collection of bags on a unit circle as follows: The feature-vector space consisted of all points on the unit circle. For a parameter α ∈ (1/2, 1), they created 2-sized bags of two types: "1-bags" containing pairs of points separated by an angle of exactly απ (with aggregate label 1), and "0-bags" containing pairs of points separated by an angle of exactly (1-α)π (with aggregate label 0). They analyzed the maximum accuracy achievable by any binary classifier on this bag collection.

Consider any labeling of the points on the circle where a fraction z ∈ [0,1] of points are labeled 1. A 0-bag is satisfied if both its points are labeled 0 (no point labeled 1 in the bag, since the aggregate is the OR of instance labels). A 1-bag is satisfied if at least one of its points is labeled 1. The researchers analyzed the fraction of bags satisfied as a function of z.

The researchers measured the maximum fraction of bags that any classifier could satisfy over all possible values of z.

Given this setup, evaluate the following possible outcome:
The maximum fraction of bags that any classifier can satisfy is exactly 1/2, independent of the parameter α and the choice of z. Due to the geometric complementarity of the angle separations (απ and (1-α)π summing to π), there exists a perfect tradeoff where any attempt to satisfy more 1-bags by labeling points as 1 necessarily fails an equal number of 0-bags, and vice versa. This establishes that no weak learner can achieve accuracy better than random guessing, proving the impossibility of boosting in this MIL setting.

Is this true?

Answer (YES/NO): NO